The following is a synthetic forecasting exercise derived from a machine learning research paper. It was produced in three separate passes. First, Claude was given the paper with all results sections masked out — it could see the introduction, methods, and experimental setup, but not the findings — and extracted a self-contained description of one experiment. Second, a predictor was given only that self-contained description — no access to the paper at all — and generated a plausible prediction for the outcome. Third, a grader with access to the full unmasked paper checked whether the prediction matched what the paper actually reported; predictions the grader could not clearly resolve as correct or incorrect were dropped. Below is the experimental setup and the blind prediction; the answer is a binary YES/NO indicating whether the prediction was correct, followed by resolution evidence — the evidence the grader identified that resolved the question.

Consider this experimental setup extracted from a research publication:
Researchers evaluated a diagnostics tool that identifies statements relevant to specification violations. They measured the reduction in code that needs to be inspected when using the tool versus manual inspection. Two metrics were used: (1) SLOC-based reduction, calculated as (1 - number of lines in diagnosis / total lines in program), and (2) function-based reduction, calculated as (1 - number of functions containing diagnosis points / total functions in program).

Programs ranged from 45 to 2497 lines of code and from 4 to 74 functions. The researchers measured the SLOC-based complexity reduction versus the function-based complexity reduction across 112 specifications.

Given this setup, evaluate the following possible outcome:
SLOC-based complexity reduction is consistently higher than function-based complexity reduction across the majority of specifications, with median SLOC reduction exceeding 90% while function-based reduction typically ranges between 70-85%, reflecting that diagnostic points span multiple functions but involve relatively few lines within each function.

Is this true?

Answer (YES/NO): NO